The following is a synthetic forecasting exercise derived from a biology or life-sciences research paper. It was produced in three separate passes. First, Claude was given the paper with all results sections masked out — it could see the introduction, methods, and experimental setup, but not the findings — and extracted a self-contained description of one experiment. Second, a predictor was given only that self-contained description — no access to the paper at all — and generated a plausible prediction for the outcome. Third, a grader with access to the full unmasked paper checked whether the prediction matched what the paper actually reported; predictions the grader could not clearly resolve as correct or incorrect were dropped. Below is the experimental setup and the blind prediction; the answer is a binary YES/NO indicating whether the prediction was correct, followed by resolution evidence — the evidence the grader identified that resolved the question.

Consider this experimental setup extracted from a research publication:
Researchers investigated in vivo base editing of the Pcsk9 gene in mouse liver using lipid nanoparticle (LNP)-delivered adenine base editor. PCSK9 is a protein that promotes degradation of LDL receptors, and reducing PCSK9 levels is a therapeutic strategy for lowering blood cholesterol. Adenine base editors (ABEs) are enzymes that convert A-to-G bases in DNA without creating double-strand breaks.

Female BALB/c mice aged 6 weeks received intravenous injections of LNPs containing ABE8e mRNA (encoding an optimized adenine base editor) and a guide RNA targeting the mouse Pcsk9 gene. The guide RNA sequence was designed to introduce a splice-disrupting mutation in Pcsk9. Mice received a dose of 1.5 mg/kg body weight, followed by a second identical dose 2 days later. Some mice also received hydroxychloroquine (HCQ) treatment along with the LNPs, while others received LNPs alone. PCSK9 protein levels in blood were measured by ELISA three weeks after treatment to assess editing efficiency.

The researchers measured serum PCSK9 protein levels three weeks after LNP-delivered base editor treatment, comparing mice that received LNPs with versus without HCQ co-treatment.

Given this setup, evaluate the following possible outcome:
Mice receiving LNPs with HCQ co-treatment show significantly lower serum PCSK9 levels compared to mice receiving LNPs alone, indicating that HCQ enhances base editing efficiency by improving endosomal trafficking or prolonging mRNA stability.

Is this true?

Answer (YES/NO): NO